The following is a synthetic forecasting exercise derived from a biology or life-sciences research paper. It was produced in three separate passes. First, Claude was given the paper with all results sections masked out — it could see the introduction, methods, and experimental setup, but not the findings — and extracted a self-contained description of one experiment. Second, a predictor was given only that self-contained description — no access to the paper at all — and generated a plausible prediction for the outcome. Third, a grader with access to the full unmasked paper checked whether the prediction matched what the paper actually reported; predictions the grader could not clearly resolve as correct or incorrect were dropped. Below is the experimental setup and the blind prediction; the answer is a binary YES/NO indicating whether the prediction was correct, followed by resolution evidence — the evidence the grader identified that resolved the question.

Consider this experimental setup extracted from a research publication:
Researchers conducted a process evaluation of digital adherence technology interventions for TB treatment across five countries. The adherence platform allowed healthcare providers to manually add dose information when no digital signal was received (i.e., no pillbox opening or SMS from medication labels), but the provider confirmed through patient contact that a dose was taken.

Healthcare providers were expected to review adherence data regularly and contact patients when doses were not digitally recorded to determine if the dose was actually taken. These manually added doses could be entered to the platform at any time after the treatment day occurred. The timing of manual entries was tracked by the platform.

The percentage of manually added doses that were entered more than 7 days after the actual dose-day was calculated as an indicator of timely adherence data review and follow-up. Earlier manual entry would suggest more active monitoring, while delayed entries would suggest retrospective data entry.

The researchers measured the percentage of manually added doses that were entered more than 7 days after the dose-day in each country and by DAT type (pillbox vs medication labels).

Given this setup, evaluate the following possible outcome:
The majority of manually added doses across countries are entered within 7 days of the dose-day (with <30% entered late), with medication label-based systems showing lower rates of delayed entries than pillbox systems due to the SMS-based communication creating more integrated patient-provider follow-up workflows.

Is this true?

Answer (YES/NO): NO